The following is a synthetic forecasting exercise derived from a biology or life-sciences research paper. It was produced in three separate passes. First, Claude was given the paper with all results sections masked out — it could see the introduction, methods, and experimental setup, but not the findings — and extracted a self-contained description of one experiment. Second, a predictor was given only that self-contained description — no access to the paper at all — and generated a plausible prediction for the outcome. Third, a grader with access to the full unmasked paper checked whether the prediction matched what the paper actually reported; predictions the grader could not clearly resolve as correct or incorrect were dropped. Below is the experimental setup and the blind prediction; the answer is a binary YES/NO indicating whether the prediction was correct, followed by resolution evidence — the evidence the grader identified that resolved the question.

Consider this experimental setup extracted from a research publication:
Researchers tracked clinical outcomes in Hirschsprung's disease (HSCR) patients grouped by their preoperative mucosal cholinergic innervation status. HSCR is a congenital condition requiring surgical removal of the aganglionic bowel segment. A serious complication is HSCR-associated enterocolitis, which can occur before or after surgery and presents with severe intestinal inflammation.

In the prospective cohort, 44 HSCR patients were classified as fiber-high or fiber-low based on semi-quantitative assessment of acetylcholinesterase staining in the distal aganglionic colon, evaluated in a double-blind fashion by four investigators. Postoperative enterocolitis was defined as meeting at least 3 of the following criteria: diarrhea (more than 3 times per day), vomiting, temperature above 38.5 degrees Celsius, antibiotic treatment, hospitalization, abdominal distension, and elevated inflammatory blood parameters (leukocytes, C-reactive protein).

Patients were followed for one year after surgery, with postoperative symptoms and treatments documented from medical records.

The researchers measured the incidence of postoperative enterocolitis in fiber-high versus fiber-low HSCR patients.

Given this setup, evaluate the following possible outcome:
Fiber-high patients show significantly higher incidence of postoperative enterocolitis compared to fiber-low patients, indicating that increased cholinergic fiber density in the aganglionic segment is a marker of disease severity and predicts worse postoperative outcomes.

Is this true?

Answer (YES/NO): NO